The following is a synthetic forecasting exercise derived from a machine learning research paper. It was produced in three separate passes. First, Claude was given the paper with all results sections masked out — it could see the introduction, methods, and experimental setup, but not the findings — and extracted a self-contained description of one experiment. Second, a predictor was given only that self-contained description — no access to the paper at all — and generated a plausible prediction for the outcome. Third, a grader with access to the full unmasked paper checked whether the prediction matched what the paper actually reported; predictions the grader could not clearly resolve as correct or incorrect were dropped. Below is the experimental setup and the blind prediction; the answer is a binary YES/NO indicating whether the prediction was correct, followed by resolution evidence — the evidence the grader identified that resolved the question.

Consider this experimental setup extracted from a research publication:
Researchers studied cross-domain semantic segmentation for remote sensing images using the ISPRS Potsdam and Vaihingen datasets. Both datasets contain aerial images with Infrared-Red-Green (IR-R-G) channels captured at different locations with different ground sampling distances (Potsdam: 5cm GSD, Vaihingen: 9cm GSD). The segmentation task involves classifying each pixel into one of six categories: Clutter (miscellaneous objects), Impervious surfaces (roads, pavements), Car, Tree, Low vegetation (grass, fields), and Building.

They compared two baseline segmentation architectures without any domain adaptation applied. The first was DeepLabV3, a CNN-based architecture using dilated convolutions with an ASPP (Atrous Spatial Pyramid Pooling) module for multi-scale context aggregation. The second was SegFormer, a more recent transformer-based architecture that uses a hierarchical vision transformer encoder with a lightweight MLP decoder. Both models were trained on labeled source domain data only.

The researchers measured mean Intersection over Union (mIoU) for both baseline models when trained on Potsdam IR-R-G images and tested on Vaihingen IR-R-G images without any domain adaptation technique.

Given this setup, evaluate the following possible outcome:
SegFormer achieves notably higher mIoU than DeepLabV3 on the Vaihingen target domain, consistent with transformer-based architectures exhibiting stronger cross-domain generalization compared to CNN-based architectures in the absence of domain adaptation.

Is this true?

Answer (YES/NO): YES